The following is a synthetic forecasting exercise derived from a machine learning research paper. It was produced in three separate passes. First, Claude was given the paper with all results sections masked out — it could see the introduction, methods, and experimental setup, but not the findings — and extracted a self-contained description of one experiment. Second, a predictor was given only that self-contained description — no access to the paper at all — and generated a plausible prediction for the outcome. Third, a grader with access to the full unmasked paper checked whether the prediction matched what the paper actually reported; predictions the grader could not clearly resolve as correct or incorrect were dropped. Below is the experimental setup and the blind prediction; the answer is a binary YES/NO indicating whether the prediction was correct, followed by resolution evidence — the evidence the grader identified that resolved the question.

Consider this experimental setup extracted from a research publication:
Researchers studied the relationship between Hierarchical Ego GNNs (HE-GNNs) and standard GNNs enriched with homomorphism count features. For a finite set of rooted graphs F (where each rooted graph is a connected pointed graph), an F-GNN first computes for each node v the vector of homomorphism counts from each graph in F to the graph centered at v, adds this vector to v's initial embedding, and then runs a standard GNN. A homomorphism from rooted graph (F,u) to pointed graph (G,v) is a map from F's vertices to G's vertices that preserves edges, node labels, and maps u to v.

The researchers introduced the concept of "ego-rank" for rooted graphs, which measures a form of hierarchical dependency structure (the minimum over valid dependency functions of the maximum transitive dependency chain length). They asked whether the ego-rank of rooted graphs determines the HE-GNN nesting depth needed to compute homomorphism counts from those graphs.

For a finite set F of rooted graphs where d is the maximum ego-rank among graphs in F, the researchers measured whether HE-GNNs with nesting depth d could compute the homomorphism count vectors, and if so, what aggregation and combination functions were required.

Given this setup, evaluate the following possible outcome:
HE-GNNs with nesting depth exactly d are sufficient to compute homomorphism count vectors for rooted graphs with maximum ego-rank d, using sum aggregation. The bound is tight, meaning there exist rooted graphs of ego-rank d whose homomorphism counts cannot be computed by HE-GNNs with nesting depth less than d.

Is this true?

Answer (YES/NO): NO